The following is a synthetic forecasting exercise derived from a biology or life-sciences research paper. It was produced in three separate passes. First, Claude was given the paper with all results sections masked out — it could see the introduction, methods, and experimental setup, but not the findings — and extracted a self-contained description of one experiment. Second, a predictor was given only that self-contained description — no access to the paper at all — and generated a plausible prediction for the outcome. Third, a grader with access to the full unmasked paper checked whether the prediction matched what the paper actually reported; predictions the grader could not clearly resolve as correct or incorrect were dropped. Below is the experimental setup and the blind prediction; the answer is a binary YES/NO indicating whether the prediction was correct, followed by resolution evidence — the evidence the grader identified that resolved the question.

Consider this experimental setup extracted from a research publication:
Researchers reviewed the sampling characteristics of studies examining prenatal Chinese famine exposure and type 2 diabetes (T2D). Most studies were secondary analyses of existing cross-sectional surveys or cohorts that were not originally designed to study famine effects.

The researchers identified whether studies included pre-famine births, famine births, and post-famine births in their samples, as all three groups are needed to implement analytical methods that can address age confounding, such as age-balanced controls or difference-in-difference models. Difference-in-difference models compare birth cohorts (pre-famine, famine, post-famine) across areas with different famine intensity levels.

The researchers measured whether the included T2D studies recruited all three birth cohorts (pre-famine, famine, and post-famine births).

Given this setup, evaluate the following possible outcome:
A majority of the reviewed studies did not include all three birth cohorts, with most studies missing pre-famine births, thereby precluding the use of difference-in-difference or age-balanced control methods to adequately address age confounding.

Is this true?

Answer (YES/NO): NO